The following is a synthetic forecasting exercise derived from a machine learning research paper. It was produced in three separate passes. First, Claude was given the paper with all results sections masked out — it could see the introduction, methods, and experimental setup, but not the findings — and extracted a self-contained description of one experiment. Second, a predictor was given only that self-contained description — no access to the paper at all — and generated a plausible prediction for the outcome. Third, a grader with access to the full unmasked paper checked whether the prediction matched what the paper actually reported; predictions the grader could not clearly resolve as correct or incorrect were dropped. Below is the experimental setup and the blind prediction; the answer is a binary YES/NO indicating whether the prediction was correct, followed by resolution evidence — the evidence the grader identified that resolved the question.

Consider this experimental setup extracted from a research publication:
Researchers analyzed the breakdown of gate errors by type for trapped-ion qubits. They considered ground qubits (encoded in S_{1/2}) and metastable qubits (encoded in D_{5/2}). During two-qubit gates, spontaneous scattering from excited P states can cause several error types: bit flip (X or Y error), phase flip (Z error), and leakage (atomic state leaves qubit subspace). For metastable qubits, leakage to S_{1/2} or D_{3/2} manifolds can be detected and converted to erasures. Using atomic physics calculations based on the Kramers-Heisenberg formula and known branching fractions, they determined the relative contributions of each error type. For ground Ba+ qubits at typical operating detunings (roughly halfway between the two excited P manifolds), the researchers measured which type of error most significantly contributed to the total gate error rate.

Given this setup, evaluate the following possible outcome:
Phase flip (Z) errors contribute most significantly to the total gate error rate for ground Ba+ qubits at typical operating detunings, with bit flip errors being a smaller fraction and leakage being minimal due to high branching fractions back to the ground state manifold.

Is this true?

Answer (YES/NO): NO